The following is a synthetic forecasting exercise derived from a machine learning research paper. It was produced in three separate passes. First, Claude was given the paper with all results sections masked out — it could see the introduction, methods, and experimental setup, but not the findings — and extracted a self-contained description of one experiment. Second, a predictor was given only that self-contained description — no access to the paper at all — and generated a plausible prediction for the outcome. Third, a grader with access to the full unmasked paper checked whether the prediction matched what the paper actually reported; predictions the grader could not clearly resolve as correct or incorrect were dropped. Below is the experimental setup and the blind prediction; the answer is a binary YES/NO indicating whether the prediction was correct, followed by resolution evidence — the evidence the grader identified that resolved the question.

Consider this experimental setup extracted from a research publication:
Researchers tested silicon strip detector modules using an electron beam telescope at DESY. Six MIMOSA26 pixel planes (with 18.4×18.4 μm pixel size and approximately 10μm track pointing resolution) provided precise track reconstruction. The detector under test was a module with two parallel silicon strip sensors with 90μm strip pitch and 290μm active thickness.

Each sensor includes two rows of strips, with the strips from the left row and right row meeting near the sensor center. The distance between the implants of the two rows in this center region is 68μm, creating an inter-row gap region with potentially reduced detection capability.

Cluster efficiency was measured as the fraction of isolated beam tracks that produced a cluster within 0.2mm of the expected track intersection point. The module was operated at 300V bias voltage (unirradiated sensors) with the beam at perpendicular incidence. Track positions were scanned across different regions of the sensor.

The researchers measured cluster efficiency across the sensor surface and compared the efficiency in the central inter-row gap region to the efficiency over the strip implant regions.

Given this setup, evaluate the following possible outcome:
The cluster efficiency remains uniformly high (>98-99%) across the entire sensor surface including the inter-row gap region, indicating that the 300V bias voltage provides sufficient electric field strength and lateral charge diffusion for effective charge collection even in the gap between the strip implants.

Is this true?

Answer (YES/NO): NO